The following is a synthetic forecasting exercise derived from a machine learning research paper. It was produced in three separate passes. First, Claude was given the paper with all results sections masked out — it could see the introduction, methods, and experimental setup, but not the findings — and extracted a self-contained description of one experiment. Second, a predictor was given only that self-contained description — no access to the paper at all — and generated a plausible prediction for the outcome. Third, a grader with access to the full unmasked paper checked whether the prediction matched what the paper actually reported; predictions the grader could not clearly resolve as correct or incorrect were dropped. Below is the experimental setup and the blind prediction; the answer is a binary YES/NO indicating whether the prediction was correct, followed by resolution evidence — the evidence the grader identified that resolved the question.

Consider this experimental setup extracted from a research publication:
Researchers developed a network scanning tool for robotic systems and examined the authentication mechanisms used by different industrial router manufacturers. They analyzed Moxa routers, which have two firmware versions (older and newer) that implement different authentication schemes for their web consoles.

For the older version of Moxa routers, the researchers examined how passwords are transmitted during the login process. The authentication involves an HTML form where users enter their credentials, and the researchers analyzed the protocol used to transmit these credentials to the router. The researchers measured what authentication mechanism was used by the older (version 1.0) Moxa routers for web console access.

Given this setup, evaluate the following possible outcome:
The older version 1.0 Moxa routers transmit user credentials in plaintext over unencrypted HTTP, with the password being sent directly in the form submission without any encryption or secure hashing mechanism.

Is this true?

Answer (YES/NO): NO